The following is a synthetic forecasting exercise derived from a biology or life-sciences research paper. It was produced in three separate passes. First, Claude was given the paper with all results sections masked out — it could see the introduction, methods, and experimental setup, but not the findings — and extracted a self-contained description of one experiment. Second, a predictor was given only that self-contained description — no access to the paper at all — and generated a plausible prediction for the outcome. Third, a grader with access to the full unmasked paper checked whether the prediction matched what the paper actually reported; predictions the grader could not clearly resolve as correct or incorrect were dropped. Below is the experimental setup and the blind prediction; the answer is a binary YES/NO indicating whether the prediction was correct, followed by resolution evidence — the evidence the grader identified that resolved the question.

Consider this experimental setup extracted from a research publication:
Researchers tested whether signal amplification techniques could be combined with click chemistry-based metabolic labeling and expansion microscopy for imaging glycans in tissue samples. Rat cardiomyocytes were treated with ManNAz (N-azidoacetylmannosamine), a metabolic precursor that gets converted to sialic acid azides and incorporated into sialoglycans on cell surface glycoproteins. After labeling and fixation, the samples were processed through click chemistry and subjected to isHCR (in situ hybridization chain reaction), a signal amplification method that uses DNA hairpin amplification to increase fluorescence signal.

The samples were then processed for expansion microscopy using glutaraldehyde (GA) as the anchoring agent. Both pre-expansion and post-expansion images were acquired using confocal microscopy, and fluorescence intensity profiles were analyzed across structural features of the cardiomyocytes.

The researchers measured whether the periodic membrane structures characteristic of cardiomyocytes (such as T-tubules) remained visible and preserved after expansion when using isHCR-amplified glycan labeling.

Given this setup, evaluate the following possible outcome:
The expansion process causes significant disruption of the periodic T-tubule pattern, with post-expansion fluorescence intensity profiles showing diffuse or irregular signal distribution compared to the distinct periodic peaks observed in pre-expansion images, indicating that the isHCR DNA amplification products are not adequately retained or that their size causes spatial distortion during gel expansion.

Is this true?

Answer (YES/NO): NO